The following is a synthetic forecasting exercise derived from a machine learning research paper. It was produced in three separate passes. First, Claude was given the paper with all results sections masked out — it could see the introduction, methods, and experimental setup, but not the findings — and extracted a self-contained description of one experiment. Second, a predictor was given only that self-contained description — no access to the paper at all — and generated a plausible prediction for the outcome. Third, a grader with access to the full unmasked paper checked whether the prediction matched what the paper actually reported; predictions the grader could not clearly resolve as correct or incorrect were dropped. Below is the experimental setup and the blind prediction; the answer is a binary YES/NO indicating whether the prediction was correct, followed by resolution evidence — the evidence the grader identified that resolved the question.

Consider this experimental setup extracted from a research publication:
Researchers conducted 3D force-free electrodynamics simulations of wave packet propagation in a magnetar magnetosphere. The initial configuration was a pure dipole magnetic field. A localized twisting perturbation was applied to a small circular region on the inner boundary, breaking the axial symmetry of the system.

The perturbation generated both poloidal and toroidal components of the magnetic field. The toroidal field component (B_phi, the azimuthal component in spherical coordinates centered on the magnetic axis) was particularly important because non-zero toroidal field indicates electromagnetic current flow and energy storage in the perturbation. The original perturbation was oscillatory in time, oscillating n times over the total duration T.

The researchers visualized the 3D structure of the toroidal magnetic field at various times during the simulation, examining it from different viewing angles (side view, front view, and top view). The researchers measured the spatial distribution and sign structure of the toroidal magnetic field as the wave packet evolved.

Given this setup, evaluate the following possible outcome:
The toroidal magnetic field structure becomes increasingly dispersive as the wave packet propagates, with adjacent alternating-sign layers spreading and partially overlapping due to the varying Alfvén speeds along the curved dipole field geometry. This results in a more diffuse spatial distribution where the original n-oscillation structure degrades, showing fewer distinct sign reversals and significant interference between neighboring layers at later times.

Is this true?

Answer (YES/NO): NO